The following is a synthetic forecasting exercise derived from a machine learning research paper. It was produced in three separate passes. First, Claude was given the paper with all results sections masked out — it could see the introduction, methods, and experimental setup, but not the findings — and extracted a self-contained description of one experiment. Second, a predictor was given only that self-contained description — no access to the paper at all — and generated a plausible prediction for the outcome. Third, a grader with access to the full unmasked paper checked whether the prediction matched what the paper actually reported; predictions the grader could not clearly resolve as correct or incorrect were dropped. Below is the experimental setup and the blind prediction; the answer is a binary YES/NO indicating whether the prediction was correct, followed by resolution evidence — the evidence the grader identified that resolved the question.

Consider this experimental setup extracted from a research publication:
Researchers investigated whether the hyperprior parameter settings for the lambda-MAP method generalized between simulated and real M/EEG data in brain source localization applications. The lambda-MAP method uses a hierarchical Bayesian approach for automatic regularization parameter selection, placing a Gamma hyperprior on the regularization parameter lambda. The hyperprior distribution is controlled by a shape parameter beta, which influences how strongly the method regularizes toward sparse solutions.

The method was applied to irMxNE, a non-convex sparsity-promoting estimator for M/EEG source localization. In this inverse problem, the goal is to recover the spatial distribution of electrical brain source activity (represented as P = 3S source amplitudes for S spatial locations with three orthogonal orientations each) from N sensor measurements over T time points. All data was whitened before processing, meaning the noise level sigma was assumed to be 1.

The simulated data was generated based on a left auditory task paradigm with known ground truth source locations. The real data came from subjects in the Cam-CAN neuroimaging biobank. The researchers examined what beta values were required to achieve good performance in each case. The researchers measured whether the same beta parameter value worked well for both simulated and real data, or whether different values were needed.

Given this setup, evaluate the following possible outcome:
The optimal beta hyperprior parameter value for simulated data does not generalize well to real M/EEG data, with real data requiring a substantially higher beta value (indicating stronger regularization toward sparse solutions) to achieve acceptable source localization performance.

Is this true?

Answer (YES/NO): NO